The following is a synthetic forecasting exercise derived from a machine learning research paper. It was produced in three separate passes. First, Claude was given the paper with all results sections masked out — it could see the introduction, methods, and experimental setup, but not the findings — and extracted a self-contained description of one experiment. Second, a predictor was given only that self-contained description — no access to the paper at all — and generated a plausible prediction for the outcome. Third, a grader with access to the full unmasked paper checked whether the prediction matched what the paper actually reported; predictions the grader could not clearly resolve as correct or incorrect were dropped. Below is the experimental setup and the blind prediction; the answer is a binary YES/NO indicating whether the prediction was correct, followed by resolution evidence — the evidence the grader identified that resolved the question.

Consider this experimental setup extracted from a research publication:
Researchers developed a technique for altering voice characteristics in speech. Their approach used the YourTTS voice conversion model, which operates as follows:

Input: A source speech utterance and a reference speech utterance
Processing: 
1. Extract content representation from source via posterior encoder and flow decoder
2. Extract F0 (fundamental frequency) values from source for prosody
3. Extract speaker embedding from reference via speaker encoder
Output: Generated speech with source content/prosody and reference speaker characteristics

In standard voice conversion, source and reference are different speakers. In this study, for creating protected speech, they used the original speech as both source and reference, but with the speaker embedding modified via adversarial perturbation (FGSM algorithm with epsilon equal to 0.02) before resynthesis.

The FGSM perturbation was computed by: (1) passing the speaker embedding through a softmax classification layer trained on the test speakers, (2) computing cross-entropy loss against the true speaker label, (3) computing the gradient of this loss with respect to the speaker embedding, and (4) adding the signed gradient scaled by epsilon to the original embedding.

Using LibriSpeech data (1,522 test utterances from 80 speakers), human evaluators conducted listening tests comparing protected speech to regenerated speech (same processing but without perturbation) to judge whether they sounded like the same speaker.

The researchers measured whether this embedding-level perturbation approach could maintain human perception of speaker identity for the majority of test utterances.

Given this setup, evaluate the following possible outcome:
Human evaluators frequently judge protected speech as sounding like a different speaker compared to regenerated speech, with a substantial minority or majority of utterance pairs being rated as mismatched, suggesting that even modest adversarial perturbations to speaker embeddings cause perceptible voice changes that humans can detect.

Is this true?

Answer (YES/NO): NO